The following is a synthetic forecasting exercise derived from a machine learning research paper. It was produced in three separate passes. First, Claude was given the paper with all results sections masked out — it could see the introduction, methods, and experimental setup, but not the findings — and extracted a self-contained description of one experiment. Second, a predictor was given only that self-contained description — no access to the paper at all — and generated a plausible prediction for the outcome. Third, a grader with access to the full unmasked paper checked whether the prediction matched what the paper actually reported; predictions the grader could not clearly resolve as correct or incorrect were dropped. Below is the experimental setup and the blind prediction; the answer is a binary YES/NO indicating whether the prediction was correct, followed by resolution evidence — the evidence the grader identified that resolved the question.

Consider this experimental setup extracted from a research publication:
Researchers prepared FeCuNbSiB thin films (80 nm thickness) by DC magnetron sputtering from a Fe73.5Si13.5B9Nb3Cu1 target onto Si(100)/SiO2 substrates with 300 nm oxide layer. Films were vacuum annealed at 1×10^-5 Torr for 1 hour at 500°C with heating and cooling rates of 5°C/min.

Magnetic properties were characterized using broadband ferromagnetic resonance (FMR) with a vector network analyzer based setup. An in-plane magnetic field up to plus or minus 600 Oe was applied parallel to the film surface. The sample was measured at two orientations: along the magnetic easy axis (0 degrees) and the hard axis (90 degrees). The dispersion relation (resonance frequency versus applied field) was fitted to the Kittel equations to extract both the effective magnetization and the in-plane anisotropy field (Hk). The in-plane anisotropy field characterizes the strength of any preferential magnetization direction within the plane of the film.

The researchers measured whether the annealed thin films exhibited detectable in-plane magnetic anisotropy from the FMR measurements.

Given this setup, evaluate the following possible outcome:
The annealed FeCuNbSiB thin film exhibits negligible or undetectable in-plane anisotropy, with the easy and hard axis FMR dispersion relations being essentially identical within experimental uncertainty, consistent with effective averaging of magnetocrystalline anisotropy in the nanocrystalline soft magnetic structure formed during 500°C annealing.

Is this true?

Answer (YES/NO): YES